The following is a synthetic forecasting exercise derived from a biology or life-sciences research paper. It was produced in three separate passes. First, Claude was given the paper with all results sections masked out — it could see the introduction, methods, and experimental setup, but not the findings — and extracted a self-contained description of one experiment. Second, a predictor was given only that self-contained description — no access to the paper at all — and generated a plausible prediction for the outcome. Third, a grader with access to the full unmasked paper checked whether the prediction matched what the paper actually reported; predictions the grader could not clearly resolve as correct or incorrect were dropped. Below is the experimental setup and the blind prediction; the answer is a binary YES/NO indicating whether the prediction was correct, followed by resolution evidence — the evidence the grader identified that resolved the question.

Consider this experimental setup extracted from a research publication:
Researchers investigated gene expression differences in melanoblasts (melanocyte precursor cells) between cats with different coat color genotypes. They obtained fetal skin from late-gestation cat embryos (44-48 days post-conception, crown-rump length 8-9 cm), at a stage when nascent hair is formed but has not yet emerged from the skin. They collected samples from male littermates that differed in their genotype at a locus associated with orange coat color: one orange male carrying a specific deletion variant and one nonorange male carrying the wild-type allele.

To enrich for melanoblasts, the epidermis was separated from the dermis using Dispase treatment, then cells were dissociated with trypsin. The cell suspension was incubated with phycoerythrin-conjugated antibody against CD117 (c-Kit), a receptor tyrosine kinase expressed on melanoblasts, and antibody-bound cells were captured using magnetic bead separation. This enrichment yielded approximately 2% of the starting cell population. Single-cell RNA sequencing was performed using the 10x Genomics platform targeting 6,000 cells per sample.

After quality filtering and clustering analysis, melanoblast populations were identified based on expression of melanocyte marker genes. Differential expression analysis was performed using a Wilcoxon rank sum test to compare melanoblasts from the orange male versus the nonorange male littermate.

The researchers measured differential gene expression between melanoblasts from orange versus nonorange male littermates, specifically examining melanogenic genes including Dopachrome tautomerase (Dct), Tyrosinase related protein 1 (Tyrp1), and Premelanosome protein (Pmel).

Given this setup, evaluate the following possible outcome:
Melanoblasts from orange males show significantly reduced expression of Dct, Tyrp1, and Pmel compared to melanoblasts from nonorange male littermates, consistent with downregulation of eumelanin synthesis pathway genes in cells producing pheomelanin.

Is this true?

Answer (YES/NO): YES